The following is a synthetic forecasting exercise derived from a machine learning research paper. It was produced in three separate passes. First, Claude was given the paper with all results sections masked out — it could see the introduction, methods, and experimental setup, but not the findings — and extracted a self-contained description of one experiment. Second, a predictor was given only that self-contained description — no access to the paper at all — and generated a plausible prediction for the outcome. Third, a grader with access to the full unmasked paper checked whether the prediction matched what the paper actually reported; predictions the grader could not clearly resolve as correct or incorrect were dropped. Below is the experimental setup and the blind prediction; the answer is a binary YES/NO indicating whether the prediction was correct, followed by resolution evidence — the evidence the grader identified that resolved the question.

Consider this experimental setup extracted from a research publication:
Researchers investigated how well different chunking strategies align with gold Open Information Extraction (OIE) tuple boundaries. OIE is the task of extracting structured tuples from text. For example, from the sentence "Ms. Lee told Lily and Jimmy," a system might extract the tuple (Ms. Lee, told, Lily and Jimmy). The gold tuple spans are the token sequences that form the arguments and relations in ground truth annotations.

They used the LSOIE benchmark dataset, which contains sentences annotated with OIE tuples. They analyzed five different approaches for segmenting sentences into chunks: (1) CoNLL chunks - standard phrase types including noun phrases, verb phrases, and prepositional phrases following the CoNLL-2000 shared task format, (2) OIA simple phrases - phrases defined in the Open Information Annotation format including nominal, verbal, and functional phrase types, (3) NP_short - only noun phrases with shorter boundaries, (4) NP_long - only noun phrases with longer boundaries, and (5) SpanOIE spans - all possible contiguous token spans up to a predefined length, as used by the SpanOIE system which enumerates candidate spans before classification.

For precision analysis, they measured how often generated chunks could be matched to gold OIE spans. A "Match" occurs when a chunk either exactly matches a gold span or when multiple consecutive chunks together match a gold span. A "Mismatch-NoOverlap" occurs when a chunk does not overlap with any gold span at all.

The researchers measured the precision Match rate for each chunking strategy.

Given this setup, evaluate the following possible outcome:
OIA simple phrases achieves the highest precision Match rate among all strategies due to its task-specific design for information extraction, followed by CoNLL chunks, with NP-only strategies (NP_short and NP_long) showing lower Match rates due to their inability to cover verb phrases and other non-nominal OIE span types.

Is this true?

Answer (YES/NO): NO